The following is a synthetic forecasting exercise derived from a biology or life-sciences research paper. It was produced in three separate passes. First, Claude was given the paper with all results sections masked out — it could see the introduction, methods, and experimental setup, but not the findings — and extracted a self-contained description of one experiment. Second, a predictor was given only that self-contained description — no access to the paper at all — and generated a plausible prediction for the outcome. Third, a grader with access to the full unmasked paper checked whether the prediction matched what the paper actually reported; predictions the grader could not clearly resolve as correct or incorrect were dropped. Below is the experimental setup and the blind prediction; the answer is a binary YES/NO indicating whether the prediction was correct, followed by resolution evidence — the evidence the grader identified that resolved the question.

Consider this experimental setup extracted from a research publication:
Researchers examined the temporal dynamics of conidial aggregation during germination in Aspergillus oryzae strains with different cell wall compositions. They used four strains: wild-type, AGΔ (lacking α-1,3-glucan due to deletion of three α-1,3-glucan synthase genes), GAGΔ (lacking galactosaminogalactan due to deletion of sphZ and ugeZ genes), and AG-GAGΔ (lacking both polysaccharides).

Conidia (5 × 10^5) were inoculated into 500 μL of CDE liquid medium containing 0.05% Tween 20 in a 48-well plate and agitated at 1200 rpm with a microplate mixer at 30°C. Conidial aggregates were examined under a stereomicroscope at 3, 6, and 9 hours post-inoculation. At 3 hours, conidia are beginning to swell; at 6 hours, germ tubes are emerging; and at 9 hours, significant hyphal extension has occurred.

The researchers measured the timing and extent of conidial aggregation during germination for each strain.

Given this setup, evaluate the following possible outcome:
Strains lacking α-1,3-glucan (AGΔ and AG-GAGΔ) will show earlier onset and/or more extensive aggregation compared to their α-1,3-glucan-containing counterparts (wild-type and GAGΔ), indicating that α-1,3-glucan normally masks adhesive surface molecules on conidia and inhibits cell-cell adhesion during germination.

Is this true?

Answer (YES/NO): NO